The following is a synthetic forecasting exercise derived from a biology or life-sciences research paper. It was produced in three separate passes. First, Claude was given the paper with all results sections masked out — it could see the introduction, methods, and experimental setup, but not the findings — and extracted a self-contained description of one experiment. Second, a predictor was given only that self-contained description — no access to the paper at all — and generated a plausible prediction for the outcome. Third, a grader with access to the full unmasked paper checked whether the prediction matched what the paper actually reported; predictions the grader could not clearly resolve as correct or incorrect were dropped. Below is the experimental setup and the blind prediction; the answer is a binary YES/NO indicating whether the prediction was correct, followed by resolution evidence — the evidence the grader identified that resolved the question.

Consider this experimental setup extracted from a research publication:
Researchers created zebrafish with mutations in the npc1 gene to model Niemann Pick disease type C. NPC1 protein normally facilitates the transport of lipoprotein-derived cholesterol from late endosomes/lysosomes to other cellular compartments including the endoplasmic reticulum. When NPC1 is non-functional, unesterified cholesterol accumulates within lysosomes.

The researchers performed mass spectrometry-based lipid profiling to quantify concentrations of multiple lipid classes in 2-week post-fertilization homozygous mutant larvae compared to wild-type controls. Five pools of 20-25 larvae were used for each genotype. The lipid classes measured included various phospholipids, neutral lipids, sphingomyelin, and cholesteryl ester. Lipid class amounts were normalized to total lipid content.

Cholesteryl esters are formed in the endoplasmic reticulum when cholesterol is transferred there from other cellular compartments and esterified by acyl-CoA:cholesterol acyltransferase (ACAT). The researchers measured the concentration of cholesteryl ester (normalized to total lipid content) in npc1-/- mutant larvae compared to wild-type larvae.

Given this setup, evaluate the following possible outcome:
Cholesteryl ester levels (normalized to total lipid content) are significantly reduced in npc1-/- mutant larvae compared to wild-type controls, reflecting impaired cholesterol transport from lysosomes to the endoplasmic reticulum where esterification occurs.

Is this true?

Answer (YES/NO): YES